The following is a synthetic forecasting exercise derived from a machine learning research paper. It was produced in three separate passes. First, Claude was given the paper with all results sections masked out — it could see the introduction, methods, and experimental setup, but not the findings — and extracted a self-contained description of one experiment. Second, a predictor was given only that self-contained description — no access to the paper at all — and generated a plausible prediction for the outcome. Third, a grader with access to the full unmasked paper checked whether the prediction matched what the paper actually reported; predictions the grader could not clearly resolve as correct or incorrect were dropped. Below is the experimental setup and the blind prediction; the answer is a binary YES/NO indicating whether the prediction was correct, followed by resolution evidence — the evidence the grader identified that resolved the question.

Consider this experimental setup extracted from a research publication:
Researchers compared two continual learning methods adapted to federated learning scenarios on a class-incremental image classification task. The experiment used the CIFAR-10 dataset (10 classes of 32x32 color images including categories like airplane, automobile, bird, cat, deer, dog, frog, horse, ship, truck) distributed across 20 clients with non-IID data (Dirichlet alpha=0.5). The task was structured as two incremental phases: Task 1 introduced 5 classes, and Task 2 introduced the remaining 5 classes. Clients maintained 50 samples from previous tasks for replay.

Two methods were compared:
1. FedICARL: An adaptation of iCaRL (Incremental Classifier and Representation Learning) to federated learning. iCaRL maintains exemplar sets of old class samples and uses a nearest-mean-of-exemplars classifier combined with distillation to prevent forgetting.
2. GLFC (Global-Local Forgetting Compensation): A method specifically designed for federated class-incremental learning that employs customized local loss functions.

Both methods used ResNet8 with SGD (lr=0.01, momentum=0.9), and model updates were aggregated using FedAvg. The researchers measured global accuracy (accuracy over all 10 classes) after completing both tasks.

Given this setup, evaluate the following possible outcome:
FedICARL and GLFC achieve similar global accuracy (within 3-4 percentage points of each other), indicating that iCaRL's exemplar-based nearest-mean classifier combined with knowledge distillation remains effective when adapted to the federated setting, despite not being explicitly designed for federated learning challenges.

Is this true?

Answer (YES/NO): NO